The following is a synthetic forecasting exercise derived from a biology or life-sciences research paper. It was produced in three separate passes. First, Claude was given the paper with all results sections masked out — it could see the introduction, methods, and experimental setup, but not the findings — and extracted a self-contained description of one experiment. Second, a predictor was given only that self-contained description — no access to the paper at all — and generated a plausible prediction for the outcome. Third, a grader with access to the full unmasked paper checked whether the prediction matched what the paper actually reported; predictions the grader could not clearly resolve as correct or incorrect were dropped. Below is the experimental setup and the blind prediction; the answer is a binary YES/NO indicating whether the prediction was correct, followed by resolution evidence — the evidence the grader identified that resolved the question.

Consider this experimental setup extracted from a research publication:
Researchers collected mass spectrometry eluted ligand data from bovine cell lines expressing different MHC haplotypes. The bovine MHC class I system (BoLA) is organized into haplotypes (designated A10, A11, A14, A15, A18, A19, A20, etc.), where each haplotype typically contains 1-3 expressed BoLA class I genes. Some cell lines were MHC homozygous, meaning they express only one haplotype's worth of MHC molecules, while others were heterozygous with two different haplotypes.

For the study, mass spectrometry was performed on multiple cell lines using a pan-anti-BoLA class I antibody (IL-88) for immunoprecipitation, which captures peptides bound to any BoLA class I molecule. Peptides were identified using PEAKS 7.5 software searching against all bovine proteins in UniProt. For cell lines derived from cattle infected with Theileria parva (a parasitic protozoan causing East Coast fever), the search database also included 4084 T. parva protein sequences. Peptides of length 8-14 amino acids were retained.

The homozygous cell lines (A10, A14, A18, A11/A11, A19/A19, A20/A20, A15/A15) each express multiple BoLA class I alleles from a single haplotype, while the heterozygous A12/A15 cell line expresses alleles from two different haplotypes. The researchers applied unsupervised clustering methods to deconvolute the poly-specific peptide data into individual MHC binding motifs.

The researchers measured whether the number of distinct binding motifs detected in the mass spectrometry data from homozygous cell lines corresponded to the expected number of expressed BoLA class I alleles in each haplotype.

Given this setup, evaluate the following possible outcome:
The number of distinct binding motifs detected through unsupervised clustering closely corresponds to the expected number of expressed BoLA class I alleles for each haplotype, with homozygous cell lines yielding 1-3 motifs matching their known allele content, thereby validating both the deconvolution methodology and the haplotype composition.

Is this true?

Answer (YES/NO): NO